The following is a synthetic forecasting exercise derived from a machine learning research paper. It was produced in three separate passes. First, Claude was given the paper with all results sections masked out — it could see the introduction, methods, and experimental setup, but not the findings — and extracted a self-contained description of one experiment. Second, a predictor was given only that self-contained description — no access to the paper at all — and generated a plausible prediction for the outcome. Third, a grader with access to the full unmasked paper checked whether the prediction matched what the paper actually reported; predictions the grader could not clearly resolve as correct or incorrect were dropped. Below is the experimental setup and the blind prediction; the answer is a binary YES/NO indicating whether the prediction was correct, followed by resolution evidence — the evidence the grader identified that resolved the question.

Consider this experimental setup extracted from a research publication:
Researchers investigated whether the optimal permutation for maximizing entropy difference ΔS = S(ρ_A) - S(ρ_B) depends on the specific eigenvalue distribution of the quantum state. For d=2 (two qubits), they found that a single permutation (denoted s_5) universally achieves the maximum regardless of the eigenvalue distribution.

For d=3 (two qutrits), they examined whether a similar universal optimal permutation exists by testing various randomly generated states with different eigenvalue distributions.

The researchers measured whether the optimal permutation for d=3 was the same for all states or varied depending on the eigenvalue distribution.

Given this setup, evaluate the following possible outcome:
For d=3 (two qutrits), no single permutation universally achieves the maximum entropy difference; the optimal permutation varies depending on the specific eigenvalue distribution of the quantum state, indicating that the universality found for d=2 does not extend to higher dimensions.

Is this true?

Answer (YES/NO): YES